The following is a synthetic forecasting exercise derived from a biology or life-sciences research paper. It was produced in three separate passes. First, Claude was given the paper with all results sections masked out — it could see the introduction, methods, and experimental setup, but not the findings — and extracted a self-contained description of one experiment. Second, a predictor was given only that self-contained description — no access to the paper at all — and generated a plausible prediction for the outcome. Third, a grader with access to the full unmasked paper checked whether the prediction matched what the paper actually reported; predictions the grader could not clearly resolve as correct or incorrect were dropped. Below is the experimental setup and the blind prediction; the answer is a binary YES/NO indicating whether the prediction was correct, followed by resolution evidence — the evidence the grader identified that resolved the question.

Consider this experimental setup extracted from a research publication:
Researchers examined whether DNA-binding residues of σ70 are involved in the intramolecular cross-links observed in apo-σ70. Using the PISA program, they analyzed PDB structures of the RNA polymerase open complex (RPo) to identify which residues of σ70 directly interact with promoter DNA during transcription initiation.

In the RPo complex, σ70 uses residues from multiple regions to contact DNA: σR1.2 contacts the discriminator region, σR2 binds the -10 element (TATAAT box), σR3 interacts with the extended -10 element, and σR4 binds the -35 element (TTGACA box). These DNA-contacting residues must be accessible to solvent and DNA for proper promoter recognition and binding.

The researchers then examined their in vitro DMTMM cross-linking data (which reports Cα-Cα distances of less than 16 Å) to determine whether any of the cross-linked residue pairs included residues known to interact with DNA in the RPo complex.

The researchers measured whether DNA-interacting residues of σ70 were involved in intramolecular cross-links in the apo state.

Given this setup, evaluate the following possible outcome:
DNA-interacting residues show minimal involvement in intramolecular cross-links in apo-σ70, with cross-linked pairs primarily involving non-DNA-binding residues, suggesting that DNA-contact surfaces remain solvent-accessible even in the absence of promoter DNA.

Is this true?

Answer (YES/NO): NO